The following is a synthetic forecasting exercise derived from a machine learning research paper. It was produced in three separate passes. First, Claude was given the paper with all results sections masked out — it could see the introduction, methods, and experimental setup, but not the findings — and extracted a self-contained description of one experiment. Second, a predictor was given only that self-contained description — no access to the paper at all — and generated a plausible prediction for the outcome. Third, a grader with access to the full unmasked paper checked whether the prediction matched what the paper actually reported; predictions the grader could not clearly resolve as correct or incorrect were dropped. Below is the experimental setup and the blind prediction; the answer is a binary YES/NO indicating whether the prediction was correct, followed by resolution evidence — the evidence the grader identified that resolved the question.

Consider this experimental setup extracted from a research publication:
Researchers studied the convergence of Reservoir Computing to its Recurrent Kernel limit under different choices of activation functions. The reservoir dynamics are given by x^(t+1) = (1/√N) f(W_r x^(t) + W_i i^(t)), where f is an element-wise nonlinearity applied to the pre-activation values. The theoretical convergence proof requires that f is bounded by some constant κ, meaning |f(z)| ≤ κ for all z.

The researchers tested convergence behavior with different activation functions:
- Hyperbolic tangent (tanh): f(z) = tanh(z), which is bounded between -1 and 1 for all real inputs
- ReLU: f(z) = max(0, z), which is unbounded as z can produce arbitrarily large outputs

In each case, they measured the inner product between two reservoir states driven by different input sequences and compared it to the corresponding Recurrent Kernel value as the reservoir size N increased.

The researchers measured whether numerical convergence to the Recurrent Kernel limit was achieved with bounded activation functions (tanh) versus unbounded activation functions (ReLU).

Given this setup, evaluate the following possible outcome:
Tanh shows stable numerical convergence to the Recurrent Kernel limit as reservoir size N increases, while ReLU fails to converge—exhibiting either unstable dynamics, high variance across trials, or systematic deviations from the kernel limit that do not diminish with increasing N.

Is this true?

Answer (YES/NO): NO